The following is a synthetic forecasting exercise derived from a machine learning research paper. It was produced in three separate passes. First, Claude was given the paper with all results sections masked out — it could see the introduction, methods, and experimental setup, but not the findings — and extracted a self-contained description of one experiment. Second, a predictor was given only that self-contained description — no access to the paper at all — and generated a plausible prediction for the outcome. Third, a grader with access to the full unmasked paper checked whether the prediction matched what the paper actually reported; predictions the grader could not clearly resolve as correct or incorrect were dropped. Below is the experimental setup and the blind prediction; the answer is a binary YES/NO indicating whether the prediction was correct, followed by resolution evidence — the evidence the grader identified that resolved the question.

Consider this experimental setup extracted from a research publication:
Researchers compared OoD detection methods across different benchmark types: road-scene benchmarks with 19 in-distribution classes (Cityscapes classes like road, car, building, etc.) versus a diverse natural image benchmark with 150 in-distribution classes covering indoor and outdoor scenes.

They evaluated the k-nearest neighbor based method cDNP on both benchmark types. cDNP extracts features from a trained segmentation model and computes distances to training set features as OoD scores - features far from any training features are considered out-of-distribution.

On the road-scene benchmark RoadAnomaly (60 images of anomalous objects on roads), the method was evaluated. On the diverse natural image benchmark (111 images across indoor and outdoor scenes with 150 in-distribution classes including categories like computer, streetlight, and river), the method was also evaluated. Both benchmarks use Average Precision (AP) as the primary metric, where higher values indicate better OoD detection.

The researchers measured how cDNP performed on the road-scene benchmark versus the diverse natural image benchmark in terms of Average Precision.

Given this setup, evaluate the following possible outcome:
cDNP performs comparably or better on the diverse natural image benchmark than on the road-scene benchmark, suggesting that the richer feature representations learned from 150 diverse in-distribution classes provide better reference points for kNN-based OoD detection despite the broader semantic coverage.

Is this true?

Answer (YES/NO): NO